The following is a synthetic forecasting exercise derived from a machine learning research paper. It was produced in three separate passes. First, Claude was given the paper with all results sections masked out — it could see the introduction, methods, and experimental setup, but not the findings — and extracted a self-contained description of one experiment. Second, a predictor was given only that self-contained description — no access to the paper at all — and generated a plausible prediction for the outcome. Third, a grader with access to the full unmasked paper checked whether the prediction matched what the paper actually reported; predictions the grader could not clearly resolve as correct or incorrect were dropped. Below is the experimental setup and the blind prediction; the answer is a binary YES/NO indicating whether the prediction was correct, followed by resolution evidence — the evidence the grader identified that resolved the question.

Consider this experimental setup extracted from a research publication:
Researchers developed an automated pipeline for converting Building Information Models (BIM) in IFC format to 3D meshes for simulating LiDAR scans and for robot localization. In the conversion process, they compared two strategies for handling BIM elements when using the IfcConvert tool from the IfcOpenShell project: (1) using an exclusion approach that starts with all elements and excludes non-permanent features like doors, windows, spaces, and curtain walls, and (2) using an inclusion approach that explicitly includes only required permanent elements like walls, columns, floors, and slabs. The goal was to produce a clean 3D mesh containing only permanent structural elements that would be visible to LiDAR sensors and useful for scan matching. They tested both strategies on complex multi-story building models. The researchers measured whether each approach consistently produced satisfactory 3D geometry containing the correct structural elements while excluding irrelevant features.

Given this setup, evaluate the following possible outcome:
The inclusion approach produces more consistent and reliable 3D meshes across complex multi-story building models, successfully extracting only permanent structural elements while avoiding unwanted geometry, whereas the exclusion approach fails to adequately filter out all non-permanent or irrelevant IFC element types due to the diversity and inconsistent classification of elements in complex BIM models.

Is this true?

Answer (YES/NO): NO